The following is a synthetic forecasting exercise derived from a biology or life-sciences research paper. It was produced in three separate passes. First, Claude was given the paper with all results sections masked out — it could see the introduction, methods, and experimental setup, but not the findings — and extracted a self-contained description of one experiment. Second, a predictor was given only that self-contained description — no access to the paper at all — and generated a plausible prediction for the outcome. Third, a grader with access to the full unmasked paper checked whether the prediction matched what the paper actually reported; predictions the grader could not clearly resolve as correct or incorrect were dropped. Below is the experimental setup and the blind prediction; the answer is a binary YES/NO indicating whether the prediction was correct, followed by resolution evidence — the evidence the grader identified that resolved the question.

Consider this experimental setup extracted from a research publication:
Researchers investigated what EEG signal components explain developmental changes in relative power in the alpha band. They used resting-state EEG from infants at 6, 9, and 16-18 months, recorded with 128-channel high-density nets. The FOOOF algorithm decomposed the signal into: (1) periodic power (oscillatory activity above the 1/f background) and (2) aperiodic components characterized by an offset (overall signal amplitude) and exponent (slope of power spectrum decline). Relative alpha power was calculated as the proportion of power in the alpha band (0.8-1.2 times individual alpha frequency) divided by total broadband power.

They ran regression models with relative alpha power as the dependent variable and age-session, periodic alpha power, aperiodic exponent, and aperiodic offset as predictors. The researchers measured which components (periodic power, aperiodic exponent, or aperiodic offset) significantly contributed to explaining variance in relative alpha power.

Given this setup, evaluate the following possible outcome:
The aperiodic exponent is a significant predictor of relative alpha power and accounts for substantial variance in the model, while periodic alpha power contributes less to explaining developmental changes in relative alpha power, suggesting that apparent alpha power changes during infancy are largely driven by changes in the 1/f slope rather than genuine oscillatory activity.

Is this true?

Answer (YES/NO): NO